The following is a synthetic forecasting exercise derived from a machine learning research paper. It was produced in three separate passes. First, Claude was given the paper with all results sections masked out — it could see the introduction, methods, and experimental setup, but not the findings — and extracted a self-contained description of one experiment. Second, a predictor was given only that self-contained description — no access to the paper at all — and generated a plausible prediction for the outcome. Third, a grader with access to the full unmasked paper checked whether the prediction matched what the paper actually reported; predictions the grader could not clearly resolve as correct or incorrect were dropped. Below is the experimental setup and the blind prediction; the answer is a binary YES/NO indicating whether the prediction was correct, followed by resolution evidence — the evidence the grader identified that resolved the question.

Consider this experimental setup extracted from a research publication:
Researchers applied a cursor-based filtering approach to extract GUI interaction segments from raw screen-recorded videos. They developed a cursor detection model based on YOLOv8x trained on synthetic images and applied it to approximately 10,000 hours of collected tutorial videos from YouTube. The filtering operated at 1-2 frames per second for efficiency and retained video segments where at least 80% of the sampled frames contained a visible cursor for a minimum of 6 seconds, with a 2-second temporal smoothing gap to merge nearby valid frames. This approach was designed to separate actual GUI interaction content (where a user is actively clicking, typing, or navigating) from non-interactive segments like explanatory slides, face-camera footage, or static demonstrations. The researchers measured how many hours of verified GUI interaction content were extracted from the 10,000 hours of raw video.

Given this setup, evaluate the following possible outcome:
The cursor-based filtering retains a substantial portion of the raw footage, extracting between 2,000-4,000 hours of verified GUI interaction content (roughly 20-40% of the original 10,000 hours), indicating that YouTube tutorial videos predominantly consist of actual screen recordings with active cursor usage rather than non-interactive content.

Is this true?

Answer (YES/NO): NO